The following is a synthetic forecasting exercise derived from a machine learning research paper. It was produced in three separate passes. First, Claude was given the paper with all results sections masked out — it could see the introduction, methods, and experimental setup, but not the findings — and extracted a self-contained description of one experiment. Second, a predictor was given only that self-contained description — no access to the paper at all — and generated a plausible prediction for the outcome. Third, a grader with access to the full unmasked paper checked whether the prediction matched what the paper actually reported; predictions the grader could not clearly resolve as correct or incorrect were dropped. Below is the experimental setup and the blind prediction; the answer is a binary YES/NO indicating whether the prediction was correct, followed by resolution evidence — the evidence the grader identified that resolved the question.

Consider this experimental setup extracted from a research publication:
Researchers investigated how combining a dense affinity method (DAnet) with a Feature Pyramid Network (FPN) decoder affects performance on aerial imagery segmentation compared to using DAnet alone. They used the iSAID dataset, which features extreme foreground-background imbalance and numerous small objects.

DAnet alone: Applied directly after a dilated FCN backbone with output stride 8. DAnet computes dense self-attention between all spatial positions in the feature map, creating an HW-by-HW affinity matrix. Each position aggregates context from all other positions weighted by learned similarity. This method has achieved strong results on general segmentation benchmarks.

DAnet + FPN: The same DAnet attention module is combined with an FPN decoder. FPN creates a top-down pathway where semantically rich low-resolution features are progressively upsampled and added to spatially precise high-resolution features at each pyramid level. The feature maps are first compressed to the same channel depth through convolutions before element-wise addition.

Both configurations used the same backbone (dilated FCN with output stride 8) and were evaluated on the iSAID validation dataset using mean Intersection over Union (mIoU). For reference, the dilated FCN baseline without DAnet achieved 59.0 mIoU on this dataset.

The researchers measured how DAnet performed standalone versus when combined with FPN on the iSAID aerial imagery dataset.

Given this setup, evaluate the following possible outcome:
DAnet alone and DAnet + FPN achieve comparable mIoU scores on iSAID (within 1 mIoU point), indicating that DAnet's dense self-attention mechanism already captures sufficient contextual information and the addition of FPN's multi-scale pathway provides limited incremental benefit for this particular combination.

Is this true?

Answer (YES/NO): NO